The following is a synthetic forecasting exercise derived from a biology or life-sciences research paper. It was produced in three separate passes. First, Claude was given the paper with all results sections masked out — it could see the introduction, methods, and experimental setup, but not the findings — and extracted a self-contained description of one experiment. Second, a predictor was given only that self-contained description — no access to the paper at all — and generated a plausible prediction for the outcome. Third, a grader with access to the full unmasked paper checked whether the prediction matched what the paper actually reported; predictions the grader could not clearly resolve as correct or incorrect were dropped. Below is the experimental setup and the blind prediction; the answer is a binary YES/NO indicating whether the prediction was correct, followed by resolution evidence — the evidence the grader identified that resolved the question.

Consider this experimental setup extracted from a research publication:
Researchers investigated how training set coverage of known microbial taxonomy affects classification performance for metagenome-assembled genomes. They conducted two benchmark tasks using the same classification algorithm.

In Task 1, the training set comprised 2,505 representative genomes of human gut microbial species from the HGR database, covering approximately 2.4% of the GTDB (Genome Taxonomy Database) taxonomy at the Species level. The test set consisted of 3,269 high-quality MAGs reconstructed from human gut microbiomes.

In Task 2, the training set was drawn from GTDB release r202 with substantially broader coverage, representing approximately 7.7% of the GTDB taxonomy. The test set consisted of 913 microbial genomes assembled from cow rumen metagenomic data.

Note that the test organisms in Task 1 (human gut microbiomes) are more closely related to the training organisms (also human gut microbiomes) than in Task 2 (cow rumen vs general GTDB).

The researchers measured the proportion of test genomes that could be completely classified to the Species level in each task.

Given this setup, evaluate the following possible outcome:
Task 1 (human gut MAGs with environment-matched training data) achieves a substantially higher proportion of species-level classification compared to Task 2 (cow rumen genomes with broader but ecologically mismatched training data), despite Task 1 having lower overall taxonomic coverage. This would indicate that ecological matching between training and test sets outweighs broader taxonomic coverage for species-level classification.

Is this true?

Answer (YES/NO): YES